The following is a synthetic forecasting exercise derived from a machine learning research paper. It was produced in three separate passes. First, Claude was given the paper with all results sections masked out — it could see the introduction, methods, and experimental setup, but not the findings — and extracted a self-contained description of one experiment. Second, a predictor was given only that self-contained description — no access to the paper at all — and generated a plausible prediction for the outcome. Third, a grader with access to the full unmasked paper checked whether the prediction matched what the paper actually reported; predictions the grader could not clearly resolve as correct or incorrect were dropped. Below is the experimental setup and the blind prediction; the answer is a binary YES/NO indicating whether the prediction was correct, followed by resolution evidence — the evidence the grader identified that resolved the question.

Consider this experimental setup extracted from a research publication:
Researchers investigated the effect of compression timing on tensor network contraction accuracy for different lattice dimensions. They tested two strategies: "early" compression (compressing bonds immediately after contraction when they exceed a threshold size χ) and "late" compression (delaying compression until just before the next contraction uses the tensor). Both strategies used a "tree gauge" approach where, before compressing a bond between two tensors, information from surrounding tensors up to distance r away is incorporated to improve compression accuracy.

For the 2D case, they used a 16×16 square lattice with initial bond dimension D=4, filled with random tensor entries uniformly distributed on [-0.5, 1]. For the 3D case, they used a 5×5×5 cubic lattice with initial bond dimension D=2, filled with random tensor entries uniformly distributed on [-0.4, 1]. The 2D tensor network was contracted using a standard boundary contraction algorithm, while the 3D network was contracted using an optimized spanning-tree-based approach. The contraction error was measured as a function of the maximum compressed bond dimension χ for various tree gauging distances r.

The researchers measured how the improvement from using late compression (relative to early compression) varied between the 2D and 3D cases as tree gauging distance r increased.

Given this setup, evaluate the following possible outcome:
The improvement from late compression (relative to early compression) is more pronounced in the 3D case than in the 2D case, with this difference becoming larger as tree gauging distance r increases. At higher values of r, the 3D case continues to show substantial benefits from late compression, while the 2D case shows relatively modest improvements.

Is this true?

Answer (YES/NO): NO